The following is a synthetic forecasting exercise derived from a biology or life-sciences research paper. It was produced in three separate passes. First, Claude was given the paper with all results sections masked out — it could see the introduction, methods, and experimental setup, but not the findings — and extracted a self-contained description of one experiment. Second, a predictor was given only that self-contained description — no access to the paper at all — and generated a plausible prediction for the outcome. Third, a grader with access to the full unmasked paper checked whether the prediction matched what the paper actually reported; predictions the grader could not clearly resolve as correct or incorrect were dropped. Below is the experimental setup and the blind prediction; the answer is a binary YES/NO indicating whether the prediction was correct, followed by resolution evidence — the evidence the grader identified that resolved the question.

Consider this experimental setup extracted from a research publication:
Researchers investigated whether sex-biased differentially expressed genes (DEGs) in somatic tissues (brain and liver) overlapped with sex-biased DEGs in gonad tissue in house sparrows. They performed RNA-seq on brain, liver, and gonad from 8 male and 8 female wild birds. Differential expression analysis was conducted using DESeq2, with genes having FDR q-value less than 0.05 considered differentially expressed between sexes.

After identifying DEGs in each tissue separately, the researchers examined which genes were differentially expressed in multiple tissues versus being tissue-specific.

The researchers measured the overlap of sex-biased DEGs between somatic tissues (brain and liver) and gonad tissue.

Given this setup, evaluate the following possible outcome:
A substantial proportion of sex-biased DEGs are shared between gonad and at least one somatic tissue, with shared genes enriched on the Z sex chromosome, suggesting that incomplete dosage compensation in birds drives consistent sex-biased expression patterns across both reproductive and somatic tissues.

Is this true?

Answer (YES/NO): YES